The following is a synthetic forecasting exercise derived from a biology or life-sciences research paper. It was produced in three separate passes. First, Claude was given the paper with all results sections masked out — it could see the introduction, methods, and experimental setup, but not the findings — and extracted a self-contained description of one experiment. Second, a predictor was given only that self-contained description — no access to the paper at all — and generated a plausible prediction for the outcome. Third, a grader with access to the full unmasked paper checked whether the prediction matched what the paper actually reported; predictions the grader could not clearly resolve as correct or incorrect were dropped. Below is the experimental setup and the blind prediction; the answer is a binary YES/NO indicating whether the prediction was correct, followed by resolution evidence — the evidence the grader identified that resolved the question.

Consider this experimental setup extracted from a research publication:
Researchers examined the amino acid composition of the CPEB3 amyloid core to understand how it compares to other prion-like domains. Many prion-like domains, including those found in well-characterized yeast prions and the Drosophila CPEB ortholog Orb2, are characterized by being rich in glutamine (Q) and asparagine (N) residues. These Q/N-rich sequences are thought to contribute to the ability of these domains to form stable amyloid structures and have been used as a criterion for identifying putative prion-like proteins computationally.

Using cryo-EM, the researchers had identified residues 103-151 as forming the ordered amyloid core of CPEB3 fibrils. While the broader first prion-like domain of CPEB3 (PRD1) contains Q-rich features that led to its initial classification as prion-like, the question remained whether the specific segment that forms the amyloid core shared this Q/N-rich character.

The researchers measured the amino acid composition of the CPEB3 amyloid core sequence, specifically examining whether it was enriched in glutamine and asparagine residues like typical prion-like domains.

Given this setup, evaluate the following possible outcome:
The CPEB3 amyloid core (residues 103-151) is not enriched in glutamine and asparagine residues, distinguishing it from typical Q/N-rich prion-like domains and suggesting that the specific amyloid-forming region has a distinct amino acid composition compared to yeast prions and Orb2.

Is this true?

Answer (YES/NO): YES